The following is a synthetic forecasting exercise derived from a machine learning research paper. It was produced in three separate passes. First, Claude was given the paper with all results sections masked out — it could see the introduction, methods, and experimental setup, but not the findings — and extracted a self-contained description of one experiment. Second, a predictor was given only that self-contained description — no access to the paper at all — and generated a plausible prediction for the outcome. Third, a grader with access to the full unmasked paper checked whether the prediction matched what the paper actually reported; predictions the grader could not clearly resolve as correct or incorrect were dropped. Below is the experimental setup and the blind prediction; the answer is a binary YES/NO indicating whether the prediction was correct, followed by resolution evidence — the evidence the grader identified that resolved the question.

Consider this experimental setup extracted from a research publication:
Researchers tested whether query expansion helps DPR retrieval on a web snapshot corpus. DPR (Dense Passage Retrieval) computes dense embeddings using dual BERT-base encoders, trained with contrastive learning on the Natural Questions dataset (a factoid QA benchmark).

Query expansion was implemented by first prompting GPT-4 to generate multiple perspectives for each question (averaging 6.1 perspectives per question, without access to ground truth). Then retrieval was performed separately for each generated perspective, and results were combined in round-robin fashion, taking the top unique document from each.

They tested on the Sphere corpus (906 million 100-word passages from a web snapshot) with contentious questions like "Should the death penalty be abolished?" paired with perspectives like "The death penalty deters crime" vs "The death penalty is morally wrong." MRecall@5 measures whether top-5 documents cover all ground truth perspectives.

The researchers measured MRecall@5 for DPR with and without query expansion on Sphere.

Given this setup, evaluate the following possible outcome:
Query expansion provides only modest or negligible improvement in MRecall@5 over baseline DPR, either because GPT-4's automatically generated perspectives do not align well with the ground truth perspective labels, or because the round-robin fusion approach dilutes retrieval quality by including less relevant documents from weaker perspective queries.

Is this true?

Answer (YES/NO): NO